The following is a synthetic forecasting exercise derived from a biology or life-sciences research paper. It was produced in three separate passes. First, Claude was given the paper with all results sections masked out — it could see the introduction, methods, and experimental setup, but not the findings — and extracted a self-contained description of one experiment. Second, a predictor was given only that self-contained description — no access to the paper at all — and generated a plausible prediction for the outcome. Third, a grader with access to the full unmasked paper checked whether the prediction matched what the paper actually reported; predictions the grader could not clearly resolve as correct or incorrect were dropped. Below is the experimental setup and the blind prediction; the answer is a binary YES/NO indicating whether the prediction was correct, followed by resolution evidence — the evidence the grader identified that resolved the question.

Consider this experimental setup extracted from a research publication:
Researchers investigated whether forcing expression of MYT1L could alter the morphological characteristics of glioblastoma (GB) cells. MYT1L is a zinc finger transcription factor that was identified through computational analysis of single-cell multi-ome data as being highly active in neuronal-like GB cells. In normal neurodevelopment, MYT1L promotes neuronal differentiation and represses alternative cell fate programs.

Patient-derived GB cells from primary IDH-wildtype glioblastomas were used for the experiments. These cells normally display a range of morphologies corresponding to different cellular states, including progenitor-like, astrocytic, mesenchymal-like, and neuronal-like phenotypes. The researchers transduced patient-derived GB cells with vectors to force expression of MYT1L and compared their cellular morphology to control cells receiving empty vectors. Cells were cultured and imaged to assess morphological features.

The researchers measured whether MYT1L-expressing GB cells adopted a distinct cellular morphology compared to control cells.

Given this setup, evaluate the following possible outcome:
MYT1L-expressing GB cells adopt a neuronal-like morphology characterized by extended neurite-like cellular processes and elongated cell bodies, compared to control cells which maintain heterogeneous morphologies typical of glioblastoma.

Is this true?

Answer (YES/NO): YES